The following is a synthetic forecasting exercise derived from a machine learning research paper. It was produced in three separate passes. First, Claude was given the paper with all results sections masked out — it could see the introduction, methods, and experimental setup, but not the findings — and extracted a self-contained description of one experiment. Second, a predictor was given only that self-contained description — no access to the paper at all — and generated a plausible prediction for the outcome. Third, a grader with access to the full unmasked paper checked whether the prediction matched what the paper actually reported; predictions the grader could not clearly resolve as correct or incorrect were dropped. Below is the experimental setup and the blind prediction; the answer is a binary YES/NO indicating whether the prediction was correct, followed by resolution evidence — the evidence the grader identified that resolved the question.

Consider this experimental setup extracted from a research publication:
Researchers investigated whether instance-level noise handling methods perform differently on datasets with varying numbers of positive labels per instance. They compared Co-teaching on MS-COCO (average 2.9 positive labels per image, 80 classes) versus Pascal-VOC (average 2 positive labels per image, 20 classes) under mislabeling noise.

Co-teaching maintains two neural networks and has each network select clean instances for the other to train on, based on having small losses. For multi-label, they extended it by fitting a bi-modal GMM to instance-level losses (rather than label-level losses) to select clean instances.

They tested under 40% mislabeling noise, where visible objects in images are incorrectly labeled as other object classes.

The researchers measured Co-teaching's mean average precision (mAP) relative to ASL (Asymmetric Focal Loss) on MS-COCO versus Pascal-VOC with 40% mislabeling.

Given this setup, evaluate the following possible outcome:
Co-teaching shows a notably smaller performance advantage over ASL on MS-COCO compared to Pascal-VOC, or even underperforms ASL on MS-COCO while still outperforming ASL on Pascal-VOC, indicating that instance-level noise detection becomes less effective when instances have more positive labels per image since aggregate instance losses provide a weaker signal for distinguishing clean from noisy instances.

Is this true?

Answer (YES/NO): YES